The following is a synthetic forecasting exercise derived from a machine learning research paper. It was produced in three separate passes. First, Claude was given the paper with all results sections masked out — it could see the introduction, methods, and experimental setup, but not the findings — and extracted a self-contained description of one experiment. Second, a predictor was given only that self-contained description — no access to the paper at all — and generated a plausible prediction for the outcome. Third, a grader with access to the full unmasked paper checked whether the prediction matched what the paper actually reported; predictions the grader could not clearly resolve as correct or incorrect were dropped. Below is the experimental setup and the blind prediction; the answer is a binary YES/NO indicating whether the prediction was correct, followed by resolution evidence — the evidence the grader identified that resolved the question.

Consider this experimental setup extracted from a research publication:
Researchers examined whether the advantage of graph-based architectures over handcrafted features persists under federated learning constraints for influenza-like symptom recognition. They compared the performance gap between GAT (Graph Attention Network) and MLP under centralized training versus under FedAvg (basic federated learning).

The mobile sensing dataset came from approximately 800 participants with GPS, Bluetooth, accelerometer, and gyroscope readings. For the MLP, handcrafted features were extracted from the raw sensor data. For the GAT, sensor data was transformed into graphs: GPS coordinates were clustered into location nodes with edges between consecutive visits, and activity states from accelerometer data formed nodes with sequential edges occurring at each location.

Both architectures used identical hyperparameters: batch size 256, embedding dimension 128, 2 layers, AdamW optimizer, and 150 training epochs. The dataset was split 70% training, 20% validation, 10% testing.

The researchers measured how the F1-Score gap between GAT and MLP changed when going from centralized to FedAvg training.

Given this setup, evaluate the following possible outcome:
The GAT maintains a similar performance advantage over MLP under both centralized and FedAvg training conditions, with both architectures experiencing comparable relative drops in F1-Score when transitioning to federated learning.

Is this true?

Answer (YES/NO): NO